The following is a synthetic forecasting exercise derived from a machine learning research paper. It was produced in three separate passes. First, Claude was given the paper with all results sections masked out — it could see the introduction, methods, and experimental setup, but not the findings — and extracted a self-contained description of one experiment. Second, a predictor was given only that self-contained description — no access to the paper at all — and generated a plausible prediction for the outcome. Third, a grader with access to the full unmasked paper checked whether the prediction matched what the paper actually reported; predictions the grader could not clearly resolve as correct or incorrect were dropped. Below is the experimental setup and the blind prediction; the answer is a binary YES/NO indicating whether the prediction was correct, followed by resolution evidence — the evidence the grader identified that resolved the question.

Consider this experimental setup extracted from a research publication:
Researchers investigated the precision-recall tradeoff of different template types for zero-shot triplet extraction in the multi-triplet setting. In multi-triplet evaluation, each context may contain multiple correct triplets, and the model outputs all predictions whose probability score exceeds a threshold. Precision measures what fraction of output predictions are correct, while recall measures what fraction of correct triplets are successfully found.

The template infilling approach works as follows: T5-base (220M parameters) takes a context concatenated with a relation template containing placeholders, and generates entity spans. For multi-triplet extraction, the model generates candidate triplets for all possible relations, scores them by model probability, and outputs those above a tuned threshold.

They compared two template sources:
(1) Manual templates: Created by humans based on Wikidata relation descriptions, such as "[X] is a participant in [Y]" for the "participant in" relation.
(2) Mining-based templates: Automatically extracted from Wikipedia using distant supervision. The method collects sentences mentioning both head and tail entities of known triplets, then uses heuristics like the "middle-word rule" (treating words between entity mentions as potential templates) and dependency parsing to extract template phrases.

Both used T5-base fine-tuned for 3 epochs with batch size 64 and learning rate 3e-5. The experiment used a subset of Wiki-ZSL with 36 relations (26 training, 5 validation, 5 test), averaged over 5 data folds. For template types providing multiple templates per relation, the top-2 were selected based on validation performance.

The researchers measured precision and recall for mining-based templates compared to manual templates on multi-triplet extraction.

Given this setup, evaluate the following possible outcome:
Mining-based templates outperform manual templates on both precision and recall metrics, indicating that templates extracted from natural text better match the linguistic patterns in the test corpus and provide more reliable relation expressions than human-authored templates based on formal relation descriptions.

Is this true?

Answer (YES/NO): NO